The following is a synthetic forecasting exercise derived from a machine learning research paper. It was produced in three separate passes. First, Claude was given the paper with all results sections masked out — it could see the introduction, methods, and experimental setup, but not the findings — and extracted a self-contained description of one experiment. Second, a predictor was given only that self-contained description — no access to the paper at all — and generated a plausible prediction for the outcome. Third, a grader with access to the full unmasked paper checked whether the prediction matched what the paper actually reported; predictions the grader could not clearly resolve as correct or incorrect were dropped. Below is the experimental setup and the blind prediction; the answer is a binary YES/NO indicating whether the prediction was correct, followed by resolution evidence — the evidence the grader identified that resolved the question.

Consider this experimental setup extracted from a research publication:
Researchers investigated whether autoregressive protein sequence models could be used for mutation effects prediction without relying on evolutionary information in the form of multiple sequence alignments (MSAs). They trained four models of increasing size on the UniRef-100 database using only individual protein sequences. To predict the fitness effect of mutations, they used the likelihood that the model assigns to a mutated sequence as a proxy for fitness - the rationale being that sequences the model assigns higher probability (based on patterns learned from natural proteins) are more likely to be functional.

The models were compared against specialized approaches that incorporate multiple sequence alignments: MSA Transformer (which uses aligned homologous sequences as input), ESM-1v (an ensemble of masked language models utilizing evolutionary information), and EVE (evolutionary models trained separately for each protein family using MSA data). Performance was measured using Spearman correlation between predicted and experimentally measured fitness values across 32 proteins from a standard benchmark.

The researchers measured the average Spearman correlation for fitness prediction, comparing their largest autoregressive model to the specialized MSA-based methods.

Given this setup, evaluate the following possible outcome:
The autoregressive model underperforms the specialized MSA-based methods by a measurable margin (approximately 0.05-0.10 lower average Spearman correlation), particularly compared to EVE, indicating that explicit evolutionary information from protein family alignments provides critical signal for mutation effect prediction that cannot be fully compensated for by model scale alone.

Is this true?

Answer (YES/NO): NO